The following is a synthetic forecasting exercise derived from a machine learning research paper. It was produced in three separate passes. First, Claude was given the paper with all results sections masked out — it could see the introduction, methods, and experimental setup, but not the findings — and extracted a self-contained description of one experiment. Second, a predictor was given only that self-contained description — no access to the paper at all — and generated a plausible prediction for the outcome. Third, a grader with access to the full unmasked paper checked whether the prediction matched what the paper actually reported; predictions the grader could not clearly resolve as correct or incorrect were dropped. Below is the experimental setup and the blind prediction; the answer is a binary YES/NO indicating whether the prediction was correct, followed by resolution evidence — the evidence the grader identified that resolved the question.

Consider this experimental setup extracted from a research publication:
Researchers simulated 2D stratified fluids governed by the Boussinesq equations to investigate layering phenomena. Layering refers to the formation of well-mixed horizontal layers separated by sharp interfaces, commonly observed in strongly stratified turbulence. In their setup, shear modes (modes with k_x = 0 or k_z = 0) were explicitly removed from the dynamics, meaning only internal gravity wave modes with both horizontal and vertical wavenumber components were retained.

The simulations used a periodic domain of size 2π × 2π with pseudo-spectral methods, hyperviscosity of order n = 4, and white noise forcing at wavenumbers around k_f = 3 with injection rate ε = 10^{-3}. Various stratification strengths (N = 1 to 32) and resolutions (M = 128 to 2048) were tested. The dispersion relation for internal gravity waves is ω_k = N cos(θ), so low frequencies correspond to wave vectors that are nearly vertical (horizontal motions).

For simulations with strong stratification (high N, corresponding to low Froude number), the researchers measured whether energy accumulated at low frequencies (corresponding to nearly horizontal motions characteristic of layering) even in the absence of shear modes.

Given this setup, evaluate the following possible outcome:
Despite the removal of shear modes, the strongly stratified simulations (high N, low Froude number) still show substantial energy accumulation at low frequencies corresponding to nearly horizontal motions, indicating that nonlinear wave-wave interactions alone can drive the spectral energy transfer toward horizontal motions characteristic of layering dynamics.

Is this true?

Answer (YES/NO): YES